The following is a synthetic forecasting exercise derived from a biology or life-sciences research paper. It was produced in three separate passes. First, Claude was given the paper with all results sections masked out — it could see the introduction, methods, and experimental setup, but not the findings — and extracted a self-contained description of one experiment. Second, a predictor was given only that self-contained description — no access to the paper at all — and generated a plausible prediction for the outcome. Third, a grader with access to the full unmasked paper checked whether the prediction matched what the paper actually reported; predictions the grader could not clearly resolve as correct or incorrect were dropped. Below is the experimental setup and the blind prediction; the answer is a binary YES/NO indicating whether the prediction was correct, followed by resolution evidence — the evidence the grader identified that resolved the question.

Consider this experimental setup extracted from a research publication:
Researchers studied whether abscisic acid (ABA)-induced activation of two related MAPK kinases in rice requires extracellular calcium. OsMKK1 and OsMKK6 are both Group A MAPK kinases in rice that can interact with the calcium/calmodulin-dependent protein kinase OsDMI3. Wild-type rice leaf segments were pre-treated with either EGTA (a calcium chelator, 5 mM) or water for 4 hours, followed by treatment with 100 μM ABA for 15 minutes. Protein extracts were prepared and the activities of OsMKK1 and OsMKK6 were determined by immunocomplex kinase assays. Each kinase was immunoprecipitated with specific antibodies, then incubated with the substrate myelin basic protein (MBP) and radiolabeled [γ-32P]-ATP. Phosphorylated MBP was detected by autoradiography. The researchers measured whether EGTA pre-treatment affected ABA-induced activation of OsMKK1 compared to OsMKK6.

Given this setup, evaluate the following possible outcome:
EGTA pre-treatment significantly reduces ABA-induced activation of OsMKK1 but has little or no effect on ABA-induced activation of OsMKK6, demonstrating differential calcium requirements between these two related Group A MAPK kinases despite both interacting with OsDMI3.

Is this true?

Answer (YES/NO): YES